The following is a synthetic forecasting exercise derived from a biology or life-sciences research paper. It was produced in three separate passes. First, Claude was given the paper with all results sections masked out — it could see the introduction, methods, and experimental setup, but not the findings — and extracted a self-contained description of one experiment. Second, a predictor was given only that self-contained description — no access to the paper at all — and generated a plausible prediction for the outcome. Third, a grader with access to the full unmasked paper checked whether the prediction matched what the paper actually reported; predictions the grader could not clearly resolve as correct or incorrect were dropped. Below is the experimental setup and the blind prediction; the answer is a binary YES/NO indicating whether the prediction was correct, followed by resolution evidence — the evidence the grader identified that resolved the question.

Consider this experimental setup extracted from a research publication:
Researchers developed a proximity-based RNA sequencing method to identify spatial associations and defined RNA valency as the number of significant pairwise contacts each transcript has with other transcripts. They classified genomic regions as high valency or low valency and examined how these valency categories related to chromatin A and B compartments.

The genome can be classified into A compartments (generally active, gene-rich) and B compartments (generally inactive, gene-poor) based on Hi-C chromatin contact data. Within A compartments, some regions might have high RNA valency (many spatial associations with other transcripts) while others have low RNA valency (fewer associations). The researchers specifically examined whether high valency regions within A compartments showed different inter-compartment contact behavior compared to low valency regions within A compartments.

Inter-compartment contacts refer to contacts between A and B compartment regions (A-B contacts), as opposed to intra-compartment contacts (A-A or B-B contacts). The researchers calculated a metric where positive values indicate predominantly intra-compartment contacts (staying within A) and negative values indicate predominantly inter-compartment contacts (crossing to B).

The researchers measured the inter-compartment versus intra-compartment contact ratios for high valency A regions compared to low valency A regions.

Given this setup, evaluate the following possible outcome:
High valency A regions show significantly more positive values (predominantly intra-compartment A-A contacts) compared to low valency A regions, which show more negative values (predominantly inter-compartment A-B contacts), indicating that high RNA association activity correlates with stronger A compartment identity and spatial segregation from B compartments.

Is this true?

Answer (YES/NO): NO